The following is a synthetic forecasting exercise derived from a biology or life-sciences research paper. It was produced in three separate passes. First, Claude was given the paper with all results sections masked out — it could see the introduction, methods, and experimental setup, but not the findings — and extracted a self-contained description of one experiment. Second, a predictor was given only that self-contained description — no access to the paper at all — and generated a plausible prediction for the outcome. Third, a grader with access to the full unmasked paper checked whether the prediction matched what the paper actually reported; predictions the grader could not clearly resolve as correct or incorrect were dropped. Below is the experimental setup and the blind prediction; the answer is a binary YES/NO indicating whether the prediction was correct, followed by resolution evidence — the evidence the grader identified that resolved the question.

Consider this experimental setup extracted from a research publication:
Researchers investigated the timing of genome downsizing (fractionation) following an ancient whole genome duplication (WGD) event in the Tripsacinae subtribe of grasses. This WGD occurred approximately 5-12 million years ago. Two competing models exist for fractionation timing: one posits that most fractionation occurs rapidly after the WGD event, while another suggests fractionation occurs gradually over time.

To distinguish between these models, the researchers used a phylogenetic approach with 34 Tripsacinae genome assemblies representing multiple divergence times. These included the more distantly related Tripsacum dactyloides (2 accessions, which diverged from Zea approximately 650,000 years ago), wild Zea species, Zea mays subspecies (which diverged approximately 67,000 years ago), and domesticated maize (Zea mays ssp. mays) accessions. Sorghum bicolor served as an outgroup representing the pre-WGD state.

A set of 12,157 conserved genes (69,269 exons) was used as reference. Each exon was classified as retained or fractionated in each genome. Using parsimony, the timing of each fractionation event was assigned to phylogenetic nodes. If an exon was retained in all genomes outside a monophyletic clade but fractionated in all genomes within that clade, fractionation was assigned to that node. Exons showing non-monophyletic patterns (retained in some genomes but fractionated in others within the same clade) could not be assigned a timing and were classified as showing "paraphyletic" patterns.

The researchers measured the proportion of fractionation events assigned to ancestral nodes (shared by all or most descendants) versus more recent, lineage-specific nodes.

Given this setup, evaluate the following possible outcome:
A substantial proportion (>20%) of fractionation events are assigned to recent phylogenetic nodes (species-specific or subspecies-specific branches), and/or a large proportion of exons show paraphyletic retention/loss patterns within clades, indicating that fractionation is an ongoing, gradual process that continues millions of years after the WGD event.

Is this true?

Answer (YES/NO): NO